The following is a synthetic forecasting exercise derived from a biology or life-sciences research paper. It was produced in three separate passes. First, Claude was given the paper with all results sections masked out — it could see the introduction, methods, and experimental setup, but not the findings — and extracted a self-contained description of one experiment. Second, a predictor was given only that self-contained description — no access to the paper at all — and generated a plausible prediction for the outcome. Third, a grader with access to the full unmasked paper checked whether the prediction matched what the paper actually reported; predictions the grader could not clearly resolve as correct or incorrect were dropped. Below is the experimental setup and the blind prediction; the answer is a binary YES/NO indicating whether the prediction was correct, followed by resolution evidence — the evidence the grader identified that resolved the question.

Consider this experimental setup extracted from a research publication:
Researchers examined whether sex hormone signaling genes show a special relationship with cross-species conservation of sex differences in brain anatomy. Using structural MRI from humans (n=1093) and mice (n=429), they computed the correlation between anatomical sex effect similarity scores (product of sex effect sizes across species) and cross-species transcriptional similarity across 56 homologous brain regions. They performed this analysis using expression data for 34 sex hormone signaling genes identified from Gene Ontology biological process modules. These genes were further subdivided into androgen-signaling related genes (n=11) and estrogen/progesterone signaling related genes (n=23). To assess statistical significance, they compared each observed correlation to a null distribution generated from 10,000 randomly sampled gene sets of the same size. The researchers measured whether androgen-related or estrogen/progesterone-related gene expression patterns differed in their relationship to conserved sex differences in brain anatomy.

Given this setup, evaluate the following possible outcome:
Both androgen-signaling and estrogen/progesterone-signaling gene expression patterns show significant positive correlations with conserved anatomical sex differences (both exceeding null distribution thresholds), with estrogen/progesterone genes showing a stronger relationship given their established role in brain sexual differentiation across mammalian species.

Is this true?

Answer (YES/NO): NO